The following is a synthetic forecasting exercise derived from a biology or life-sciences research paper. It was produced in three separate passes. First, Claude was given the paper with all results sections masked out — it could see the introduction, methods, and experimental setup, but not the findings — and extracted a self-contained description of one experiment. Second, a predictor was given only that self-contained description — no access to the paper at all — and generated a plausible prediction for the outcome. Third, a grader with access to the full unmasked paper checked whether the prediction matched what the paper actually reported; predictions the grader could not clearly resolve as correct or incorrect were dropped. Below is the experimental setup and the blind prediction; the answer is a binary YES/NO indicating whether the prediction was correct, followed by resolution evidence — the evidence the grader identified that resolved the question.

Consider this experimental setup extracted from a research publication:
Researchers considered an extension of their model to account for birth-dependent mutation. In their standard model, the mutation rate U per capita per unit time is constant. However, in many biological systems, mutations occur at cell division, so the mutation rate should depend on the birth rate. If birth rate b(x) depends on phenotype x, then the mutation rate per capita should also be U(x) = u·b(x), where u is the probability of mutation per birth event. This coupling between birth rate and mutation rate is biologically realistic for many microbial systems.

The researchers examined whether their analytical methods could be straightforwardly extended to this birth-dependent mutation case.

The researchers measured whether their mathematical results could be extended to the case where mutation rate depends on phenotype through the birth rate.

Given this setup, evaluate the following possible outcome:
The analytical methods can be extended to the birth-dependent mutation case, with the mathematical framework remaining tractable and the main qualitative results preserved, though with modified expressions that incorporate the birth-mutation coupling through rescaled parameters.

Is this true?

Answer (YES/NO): NO